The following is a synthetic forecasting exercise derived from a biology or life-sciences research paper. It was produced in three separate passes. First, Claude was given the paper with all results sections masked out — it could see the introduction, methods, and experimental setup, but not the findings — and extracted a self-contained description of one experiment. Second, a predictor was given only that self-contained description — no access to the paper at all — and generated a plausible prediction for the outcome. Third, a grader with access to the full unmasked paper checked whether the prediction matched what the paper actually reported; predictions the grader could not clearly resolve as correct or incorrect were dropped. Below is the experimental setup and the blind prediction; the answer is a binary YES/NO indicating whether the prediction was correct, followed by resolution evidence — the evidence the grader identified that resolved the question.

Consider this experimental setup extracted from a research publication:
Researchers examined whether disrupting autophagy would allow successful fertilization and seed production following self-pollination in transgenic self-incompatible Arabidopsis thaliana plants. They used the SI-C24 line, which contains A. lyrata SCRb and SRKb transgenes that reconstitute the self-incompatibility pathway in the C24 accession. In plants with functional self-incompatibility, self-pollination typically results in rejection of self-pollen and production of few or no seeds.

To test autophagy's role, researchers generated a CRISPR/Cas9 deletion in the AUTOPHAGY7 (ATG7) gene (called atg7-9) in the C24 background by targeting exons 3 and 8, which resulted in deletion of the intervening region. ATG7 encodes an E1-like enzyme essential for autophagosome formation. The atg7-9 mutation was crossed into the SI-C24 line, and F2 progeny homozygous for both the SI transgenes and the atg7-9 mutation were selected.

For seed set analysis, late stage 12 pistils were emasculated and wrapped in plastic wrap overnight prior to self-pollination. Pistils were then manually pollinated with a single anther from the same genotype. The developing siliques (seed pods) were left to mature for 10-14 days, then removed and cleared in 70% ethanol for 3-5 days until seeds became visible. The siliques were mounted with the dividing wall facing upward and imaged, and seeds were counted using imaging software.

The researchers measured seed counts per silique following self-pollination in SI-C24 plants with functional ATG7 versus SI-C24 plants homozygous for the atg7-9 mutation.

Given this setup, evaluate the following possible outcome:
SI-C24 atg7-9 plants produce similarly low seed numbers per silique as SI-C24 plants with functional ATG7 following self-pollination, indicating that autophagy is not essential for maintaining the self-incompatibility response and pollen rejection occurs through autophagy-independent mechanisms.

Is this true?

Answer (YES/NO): NO